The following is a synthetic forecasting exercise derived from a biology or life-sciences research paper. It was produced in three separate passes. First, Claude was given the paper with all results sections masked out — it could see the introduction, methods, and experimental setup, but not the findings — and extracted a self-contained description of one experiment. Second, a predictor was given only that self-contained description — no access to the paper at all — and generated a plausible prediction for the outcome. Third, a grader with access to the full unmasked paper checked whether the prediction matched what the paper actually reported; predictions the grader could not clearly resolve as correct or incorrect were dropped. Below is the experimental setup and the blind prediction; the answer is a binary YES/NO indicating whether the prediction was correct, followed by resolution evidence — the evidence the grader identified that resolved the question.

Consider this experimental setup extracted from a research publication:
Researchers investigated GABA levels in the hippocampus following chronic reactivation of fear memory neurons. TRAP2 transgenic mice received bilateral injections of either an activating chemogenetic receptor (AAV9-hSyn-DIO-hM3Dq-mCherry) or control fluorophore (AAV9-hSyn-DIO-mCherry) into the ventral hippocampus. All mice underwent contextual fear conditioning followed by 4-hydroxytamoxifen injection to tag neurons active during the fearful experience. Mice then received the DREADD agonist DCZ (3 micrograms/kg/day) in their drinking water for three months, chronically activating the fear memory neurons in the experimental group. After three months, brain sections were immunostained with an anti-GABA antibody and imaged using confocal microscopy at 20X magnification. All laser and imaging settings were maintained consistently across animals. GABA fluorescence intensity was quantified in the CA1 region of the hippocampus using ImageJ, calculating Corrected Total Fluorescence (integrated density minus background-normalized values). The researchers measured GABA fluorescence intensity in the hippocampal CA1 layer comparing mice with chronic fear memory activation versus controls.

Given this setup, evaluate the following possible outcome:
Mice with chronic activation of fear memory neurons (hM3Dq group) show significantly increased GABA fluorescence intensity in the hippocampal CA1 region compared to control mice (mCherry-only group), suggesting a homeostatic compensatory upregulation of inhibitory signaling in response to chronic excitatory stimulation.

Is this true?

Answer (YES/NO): NO